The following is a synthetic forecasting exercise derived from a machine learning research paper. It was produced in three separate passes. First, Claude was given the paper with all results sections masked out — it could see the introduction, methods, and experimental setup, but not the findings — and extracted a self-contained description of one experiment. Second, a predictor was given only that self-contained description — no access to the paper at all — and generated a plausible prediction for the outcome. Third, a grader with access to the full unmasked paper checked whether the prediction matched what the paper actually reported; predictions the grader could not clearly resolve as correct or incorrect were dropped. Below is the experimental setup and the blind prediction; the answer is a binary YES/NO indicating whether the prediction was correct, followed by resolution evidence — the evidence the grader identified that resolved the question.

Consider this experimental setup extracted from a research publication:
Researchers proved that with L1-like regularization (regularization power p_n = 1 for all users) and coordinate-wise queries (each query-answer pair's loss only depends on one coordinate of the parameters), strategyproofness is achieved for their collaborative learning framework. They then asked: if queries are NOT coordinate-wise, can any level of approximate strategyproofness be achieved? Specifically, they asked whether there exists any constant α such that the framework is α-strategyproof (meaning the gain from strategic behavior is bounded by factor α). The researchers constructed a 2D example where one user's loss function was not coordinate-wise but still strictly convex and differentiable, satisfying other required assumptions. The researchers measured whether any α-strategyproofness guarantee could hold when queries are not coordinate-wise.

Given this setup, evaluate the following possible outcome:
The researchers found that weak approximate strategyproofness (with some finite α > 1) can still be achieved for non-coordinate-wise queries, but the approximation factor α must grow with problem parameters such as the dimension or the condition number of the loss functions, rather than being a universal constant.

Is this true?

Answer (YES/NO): NO